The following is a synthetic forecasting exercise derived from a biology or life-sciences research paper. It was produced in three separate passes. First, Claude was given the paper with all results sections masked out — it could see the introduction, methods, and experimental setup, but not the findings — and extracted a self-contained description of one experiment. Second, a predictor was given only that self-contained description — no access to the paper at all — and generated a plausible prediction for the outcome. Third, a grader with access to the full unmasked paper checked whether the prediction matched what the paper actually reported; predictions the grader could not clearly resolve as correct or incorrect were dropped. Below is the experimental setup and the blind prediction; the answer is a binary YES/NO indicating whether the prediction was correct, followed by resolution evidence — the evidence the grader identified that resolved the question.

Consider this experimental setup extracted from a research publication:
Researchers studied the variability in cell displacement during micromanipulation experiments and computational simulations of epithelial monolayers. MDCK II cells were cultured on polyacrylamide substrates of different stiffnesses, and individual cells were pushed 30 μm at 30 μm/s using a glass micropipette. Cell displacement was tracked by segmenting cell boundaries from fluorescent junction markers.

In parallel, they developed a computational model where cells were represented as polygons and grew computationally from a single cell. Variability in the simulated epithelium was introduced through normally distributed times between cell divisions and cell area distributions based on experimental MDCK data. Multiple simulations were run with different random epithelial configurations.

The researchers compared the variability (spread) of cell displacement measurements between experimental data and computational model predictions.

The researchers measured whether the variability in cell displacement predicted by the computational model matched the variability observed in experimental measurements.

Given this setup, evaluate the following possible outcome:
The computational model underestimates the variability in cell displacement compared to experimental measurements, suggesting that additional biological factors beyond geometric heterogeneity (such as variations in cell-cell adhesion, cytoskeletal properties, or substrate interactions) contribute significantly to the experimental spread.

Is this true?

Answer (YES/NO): YES